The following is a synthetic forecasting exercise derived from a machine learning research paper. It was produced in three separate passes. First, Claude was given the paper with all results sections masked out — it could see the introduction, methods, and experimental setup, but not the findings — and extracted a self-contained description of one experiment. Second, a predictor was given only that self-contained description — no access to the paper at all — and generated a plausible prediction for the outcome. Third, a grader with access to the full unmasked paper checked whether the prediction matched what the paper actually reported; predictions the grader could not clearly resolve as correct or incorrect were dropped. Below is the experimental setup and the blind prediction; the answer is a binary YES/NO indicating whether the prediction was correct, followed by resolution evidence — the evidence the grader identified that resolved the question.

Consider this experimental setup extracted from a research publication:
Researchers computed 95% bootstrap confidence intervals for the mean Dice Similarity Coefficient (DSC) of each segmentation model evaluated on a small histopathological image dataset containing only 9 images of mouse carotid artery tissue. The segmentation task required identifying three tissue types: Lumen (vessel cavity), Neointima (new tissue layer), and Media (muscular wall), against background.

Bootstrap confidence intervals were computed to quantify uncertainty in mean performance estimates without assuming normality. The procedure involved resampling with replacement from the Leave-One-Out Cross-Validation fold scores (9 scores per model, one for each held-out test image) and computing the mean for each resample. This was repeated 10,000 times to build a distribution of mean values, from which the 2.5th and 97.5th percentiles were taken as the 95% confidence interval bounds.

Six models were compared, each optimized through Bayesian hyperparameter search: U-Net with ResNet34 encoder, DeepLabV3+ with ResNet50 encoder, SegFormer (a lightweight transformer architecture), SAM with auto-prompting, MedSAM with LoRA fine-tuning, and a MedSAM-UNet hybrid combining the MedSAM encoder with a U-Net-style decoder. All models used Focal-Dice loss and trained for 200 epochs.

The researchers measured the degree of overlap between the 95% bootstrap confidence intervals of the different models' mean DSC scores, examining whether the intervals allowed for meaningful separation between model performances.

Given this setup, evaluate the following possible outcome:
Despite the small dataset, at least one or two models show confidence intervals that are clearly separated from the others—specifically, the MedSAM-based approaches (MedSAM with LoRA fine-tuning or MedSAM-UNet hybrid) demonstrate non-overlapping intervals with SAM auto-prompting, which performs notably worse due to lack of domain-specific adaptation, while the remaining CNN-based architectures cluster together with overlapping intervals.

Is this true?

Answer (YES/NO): NO